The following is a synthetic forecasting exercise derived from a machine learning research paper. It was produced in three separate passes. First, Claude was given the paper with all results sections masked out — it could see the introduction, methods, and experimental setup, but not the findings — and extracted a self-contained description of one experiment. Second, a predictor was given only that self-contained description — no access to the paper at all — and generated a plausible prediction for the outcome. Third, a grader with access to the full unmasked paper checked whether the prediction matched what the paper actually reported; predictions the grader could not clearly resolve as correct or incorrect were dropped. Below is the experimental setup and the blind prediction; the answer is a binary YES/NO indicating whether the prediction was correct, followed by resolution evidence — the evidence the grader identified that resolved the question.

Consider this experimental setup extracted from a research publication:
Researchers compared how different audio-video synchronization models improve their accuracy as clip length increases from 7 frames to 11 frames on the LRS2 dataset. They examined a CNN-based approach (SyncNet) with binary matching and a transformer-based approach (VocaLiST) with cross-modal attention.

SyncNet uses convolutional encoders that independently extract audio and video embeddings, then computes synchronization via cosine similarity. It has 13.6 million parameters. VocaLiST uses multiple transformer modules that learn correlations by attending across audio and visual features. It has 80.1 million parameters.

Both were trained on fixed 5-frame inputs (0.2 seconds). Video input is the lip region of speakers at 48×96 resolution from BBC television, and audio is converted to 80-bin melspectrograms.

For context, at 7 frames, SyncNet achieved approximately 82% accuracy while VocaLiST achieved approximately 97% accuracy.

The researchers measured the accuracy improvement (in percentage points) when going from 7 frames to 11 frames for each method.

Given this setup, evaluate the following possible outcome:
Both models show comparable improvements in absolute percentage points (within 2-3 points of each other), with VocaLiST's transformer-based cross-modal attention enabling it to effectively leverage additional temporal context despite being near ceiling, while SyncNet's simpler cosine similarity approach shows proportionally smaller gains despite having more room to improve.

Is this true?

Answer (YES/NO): NO